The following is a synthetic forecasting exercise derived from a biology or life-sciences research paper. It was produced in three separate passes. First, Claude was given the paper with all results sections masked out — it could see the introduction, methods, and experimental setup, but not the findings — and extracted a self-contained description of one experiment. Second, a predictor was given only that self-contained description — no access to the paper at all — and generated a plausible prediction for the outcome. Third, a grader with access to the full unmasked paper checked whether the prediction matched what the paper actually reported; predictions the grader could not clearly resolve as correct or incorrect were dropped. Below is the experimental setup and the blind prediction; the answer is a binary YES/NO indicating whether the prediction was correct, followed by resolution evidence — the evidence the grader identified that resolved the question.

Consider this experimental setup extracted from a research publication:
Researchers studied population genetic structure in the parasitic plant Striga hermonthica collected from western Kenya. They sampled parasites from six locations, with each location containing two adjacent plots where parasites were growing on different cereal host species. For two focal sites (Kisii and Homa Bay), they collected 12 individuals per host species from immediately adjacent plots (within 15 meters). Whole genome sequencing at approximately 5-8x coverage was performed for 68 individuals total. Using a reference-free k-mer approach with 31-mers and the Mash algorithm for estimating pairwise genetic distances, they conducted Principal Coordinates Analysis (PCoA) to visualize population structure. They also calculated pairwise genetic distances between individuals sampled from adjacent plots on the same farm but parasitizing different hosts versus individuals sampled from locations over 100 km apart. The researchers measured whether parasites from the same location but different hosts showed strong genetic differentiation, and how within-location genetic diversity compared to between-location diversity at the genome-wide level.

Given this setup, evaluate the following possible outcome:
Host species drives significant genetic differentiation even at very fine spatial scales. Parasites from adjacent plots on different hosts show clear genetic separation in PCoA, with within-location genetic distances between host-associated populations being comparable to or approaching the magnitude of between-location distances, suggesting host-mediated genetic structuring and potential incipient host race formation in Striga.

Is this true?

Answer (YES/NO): NO